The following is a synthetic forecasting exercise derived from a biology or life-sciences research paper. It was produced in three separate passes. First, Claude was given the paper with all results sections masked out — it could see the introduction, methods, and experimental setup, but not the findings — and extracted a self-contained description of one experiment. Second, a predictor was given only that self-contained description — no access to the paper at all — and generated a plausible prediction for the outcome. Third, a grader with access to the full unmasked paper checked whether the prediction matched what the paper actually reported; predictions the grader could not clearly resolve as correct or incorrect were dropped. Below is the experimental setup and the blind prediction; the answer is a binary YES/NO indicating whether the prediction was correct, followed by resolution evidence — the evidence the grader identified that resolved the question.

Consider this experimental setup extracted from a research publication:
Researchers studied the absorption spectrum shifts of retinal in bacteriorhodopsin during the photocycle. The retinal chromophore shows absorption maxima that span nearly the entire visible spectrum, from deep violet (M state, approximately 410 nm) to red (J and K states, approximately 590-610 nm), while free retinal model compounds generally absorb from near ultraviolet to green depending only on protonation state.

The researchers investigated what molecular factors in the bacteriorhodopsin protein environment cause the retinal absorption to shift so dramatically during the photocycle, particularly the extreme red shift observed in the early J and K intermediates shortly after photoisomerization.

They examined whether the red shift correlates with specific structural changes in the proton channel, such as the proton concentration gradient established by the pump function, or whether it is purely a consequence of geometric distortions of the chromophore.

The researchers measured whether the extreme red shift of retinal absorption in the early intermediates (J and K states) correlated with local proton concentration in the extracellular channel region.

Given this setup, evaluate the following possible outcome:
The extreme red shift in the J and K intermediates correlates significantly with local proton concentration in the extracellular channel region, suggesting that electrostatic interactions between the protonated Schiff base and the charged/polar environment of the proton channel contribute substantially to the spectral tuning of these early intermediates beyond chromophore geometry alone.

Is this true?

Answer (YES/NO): NO